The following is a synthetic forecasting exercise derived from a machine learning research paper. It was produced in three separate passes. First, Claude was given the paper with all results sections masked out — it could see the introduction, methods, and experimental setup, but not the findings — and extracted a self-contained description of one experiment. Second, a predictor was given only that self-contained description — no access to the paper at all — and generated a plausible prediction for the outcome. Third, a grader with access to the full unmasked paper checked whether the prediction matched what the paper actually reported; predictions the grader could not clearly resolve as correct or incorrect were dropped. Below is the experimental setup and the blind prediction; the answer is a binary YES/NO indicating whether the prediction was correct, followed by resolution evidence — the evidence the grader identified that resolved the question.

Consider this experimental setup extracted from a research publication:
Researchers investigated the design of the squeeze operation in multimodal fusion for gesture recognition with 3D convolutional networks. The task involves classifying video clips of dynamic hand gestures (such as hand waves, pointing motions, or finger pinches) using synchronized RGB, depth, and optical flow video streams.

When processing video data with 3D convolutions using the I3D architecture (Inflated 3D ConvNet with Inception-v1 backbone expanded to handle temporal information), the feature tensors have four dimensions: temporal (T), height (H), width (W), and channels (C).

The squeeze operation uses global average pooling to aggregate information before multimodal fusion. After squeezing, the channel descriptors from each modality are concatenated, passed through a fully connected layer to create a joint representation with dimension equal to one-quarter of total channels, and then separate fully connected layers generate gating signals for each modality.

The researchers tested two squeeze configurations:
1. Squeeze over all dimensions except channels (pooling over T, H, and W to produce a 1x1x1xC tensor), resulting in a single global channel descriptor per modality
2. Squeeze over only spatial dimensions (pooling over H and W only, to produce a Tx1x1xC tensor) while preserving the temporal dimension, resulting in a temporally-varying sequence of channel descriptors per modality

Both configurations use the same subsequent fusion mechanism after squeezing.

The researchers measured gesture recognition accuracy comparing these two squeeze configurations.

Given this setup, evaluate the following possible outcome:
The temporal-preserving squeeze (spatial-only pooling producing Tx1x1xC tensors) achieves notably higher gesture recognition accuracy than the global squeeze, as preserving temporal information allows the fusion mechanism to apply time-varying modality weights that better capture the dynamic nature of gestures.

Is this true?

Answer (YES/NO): NO